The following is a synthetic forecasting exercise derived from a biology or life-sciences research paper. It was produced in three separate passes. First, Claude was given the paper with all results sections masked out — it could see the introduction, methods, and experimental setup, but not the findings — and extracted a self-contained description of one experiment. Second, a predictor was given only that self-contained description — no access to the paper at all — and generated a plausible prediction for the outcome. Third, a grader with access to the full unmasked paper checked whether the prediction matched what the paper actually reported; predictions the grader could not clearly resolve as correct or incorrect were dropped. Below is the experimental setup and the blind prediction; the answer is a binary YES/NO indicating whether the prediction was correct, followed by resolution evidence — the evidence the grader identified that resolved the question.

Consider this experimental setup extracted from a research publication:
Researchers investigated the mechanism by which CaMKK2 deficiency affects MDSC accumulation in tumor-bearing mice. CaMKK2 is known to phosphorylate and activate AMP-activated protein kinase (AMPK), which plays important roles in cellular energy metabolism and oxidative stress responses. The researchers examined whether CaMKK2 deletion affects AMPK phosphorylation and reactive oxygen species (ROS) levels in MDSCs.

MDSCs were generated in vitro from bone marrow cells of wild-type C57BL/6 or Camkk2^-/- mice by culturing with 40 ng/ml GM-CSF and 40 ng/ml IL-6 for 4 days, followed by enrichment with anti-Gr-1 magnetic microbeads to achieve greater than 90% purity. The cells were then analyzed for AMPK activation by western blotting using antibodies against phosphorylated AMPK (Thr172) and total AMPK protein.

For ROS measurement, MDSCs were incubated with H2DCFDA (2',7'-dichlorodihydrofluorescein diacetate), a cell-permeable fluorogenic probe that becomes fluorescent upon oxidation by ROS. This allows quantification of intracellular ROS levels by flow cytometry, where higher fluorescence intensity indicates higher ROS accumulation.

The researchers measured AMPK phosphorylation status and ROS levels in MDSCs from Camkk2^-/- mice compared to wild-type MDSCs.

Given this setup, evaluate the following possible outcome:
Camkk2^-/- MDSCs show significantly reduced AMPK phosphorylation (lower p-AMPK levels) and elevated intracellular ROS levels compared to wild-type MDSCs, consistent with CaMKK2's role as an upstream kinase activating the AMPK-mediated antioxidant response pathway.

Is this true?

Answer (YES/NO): YES